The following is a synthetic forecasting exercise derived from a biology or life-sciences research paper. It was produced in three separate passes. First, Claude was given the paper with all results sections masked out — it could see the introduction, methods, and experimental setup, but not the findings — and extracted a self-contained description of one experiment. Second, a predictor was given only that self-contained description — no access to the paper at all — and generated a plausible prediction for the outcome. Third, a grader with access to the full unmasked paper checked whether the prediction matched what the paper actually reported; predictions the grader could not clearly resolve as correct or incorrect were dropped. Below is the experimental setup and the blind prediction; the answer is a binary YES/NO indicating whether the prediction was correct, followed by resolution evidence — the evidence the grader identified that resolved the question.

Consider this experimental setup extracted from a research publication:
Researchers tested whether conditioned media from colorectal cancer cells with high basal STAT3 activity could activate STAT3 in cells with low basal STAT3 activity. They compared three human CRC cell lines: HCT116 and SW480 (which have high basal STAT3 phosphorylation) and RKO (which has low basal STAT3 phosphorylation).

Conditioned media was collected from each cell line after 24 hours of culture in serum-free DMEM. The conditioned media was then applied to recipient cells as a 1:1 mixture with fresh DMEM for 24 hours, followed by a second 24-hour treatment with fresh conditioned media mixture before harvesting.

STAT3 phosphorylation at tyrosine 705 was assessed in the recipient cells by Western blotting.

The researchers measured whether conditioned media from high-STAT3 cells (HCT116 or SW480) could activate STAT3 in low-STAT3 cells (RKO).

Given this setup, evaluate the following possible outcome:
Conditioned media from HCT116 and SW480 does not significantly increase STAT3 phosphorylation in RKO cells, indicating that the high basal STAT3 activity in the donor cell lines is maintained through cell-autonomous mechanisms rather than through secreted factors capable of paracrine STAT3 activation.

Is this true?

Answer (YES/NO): NO